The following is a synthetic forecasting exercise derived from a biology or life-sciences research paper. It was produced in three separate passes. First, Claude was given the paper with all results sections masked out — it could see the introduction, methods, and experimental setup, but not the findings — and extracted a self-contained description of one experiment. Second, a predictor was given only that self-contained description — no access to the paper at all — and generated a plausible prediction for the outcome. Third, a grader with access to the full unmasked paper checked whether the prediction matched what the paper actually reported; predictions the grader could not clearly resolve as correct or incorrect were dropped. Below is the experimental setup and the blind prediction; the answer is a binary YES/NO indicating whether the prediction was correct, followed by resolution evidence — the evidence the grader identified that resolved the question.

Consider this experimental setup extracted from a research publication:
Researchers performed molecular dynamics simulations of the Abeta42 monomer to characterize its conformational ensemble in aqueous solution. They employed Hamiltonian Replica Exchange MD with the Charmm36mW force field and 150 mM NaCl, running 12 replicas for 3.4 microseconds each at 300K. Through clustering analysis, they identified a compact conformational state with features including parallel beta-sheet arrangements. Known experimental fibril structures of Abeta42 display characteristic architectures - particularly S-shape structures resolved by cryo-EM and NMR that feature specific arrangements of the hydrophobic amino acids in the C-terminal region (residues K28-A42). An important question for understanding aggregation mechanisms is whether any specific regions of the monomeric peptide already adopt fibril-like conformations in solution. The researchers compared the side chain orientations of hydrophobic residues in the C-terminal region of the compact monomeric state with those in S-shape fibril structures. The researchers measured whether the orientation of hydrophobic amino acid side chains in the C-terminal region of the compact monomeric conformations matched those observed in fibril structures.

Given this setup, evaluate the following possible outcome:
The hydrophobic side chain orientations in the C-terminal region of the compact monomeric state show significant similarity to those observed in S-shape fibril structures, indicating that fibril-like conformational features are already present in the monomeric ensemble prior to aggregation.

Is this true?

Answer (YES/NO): YES